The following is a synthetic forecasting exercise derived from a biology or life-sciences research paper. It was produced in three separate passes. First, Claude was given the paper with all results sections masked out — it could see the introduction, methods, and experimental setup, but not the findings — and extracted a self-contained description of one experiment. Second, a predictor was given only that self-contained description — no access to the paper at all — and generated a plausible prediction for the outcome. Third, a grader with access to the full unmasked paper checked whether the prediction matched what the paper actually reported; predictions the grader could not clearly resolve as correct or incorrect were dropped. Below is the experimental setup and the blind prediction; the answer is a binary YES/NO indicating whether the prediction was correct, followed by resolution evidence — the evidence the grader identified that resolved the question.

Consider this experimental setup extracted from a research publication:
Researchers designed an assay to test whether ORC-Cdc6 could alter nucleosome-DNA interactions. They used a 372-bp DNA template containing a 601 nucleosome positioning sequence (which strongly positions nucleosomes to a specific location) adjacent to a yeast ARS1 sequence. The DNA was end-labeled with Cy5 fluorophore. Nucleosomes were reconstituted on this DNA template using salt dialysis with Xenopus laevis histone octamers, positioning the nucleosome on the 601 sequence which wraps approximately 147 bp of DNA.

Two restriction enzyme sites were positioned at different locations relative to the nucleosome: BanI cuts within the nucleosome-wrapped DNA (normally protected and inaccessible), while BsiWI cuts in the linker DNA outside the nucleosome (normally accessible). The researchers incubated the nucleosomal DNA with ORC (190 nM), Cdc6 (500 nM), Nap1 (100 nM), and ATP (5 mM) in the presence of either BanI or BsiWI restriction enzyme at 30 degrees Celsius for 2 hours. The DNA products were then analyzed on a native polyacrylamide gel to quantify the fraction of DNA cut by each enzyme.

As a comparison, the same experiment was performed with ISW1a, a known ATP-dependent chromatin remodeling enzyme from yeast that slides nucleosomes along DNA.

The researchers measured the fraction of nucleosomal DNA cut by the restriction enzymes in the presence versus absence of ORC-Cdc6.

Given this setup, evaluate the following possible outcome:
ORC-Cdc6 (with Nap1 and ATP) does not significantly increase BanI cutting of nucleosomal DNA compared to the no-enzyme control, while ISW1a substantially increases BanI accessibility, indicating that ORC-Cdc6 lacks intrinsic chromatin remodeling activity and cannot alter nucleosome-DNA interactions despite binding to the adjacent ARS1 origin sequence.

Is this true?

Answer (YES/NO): NO